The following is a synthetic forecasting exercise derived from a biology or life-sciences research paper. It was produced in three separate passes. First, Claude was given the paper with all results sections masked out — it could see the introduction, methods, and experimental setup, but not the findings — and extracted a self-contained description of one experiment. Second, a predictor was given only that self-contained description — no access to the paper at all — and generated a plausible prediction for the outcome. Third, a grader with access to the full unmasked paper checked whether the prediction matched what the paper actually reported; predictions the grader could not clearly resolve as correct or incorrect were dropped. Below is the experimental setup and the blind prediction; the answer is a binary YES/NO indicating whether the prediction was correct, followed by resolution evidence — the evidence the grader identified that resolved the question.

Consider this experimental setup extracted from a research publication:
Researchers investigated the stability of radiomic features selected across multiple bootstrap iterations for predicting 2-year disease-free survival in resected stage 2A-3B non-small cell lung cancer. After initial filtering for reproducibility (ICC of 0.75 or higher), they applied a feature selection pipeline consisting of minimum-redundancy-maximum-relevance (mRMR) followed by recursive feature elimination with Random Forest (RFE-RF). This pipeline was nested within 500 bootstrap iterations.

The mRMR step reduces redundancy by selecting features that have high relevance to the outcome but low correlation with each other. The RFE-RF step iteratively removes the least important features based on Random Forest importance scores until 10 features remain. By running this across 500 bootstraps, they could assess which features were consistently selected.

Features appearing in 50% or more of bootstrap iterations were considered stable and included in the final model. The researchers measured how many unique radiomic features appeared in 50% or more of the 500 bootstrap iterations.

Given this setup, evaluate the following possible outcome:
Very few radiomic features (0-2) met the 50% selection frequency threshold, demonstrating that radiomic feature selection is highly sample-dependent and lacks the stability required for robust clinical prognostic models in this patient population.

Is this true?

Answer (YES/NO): NO